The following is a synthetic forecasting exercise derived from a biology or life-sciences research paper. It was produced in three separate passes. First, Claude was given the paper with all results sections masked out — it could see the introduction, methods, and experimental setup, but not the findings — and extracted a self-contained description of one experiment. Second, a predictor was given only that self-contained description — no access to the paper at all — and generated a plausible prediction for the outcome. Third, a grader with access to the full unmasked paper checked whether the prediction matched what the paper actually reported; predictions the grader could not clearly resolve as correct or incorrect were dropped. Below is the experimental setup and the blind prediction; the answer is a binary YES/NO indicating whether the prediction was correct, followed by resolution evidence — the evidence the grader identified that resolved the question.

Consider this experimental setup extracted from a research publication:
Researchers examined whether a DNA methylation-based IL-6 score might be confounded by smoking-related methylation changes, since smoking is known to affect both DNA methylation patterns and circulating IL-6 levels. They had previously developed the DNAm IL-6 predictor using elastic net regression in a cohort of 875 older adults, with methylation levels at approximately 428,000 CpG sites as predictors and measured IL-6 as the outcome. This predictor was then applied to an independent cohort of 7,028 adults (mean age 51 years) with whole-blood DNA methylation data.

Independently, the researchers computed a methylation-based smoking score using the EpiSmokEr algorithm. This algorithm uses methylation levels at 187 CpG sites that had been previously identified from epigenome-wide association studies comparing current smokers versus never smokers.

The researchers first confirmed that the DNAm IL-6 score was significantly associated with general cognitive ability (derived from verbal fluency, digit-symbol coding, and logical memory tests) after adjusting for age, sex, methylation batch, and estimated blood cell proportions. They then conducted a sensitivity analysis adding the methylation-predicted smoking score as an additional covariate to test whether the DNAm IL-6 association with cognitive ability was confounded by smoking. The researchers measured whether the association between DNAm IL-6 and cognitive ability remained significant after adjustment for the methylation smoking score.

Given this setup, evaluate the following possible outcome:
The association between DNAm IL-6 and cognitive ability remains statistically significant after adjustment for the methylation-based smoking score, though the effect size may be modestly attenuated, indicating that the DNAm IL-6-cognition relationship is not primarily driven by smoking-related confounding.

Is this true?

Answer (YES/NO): NO